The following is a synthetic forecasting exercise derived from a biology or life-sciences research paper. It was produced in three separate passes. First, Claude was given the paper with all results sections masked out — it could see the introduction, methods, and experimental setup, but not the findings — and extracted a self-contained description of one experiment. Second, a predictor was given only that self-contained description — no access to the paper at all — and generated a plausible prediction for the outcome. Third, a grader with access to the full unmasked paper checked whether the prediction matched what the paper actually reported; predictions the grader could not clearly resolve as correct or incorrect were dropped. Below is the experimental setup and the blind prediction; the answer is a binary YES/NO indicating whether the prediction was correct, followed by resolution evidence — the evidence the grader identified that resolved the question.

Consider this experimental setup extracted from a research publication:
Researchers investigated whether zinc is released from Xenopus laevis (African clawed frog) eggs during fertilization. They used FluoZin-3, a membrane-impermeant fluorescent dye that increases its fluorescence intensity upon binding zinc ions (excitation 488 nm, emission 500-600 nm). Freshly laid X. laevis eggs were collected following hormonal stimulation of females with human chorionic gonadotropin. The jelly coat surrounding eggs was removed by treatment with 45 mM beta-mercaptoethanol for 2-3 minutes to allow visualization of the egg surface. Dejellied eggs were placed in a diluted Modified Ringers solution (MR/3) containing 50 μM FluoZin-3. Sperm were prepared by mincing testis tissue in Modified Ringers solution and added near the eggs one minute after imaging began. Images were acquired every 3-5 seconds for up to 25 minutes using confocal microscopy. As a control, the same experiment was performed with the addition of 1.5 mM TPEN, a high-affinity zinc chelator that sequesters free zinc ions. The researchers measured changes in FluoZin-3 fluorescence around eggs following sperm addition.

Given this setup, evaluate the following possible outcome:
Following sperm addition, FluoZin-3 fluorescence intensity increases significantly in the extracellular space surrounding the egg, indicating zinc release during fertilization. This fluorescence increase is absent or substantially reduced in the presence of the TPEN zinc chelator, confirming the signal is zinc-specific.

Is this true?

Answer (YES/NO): YES